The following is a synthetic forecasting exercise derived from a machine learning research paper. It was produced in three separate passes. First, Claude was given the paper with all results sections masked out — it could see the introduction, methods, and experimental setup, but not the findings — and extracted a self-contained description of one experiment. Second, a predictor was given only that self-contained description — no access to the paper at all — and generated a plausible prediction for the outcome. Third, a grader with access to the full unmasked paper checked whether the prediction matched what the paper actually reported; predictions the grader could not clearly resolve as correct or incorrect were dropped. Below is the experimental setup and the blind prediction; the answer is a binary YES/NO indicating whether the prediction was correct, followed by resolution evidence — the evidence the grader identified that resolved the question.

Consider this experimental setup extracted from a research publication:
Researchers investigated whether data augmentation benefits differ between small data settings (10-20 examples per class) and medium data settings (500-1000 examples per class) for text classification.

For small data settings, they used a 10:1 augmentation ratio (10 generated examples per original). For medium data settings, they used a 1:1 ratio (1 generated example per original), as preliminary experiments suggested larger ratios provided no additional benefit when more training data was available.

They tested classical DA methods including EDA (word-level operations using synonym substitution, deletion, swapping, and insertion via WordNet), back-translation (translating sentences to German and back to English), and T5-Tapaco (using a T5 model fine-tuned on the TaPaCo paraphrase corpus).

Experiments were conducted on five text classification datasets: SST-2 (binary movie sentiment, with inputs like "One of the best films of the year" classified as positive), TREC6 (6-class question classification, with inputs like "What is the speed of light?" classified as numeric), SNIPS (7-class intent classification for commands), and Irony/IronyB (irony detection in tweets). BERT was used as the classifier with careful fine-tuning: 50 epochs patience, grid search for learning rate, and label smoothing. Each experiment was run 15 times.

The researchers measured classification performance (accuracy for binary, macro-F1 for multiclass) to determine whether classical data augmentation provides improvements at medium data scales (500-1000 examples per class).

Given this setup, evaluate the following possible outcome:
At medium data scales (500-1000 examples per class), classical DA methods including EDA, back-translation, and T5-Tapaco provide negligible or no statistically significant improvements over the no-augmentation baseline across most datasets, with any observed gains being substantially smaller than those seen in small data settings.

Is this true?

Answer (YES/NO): YES